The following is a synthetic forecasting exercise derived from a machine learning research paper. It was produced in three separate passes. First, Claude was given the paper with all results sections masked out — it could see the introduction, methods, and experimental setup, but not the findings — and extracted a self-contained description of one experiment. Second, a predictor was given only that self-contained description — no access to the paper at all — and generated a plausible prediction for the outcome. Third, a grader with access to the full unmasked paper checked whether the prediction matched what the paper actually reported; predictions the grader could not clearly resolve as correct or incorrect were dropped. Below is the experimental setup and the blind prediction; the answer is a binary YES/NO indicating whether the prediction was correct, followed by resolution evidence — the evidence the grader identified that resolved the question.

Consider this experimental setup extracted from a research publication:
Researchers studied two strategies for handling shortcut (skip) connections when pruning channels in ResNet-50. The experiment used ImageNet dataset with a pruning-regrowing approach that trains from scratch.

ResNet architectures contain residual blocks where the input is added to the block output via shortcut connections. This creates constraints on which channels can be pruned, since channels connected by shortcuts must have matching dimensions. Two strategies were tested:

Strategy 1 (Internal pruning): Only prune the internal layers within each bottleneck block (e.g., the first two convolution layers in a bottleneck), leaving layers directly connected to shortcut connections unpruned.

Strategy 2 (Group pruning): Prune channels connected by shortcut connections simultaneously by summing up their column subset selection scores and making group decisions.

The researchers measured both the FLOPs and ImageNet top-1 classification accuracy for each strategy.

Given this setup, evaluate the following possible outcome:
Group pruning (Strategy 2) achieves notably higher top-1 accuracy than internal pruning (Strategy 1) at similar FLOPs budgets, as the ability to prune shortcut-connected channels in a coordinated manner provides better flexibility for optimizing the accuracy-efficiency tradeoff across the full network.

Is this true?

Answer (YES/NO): NO